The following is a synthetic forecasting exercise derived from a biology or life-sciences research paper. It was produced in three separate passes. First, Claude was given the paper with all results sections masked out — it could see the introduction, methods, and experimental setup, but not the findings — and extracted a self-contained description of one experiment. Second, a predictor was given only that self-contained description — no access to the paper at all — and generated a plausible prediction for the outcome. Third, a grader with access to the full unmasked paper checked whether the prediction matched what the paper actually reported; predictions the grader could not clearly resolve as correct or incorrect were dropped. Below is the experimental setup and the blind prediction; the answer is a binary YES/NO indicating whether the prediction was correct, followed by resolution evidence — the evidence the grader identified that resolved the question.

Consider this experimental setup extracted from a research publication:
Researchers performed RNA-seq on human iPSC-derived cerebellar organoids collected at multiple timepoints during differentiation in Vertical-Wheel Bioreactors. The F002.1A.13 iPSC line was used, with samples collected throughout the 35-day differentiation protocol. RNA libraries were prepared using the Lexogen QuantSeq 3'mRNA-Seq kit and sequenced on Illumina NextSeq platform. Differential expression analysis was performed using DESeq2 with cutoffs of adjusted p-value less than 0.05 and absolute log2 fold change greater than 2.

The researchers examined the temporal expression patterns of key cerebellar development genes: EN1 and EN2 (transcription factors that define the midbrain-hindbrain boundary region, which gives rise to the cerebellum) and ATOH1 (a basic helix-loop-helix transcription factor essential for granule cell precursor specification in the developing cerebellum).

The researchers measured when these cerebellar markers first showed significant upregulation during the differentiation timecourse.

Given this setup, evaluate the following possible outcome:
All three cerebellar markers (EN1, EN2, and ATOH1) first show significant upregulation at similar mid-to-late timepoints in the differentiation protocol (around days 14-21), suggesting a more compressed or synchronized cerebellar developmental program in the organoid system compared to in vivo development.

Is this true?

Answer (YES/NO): NO